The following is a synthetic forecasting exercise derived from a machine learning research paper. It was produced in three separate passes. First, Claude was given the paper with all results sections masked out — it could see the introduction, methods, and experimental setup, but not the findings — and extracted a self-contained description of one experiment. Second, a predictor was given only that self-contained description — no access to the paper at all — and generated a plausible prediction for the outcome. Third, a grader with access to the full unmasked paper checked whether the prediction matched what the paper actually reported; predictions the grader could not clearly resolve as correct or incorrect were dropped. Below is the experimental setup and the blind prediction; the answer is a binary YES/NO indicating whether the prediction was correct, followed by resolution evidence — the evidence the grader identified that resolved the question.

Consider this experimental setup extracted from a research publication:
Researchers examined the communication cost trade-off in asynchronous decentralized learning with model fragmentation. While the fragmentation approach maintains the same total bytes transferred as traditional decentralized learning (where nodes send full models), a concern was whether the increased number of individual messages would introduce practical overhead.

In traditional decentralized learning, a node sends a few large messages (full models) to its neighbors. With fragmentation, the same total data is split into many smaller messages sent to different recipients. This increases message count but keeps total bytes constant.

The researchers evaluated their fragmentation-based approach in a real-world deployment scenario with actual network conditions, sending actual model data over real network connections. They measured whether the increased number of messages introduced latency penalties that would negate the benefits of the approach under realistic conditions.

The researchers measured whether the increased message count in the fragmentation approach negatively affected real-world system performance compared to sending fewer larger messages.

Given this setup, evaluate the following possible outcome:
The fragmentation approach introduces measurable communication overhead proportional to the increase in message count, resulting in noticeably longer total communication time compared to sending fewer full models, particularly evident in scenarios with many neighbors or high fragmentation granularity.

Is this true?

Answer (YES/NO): NO